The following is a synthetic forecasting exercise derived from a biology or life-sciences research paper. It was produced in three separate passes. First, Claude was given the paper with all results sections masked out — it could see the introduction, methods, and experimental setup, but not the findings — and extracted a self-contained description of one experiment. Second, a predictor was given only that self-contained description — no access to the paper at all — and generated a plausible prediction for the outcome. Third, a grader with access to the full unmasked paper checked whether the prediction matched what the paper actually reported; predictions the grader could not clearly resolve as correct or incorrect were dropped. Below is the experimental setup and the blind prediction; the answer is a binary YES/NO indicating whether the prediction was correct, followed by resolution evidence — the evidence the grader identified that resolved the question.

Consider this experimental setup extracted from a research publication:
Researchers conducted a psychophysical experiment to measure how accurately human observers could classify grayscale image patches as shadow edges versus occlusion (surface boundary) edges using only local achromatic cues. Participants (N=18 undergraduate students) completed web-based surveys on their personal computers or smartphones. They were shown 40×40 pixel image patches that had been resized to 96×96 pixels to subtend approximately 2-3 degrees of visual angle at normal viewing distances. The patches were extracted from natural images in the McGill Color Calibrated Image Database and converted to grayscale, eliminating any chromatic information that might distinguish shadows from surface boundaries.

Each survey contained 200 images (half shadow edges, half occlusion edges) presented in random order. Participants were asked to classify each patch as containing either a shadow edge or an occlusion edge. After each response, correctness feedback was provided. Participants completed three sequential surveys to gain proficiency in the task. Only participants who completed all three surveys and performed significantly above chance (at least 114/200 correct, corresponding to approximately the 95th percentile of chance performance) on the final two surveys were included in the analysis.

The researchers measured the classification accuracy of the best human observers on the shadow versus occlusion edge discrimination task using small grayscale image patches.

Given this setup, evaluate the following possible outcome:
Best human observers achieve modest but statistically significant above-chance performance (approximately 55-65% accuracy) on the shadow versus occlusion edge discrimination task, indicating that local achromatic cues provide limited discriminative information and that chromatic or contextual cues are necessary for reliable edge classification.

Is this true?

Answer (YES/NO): NO